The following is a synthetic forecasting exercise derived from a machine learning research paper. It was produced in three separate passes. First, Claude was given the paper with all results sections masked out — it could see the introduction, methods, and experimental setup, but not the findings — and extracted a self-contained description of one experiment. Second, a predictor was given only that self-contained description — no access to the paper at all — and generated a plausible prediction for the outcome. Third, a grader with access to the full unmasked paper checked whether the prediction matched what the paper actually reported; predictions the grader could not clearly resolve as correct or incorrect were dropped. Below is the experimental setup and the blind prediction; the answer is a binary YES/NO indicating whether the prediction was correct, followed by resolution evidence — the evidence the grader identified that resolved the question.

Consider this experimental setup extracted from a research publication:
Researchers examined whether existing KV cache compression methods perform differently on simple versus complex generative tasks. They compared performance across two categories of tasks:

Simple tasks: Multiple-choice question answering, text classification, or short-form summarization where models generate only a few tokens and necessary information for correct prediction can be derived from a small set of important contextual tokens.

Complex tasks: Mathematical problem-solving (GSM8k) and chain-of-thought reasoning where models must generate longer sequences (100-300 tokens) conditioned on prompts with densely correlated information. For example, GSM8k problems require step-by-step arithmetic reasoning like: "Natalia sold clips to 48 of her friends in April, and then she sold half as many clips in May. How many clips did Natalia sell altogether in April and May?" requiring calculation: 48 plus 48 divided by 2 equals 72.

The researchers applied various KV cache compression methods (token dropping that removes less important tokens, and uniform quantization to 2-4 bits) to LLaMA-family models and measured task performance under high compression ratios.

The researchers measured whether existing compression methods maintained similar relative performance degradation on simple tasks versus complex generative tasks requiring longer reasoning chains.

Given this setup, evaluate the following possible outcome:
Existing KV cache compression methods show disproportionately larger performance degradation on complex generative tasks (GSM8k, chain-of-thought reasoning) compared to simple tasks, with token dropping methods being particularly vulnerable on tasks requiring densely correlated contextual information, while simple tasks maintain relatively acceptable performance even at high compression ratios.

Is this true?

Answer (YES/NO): YES